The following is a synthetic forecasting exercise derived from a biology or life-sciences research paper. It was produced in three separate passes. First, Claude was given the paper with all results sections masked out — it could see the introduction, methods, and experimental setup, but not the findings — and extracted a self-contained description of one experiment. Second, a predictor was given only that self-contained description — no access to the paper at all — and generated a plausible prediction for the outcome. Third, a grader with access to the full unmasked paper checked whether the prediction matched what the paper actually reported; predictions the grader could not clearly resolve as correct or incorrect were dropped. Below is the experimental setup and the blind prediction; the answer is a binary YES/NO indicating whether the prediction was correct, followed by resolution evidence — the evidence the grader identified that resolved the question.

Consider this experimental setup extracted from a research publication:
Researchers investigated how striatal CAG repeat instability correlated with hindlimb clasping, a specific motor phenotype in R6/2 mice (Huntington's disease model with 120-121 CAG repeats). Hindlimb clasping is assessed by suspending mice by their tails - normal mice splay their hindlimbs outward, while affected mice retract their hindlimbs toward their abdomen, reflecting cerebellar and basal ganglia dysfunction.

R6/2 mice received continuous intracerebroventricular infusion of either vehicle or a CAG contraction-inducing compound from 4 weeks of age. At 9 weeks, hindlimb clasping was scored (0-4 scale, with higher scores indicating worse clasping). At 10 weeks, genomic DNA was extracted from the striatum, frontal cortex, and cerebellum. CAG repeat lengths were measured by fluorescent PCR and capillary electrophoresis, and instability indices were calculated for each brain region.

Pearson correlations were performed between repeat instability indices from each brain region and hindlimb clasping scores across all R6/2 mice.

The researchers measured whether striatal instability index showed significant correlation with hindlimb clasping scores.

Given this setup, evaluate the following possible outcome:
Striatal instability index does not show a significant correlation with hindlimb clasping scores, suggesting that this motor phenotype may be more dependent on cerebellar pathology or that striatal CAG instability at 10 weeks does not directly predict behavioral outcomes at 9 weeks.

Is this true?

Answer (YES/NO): YES